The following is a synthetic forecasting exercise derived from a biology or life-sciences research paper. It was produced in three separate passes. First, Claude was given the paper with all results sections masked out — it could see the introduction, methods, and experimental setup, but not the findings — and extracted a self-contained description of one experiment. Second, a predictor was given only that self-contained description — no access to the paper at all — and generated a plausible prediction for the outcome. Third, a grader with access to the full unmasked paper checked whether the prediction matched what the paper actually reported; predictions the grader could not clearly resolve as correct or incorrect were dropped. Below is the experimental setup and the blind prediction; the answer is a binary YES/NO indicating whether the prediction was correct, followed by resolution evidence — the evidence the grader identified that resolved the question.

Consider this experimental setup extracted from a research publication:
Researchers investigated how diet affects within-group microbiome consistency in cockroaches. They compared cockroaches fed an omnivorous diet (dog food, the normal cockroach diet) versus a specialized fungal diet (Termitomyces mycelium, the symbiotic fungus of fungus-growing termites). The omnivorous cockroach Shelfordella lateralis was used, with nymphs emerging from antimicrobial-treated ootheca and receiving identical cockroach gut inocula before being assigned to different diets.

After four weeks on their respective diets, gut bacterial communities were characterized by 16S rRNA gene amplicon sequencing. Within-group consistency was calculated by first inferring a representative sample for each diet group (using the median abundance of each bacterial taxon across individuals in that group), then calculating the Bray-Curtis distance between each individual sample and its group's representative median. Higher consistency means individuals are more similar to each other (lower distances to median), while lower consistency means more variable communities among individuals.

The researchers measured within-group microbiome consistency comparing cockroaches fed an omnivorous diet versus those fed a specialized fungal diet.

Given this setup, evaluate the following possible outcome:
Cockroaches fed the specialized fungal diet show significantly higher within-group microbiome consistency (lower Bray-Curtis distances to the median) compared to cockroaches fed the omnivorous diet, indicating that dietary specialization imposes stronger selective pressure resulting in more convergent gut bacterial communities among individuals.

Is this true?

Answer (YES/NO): YES